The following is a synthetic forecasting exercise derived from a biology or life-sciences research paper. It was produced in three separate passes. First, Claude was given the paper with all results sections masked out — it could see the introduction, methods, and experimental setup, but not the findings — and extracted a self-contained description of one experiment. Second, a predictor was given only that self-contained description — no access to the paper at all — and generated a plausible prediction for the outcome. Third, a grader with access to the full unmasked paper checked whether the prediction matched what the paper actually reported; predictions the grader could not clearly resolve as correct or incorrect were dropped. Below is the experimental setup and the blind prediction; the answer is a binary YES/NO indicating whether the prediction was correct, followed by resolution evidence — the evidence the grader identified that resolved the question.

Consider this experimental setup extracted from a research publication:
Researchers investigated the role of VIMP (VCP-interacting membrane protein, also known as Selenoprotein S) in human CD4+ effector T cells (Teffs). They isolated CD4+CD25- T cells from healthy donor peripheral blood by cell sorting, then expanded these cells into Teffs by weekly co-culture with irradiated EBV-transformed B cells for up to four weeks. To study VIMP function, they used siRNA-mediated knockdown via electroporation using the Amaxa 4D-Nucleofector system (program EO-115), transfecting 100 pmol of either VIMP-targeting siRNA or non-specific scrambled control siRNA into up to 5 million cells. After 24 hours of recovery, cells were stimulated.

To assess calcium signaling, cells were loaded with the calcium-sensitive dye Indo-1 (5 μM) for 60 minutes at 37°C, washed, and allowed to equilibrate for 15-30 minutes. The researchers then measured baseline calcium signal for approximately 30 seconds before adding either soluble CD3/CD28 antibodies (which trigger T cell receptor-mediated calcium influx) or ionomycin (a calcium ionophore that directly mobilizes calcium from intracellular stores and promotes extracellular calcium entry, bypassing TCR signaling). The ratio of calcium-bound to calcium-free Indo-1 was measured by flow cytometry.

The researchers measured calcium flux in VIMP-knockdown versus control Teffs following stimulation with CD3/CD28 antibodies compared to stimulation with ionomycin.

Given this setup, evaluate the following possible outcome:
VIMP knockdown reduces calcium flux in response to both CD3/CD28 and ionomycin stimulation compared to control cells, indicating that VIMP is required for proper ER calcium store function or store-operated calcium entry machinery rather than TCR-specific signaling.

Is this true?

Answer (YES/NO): NO